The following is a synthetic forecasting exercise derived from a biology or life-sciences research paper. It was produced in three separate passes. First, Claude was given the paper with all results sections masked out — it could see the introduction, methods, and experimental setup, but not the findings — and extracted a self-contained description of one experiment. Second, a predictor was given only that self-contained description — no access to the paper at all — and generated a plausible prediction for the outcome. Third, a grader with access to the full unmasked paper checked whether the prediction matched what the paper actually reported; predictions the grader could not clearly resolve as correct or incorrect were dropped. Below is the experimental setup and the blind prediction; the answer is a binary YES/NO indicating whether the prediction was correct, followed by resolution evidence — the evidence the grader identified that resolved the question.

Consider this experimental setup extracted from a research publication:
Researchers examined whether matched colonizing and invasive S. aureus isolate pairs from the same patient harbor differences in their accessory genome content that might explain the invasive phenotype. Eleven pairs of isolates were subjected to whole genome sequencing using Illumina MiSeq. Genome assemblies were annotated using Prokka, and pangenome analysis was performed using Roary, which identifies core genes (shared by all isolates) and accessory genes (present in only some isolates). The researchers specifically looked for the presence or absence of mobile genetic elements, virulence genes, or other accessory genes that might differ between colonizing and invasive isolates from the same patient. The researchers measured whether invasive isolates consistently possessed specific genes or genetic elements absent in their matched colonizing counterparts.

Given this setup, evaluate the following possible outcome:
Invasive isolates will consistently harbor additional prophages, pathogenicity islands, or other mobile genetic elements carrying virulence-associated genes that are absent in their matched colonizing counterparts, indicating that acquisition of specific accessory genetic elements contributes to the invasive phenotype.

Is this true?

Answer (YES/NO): NO